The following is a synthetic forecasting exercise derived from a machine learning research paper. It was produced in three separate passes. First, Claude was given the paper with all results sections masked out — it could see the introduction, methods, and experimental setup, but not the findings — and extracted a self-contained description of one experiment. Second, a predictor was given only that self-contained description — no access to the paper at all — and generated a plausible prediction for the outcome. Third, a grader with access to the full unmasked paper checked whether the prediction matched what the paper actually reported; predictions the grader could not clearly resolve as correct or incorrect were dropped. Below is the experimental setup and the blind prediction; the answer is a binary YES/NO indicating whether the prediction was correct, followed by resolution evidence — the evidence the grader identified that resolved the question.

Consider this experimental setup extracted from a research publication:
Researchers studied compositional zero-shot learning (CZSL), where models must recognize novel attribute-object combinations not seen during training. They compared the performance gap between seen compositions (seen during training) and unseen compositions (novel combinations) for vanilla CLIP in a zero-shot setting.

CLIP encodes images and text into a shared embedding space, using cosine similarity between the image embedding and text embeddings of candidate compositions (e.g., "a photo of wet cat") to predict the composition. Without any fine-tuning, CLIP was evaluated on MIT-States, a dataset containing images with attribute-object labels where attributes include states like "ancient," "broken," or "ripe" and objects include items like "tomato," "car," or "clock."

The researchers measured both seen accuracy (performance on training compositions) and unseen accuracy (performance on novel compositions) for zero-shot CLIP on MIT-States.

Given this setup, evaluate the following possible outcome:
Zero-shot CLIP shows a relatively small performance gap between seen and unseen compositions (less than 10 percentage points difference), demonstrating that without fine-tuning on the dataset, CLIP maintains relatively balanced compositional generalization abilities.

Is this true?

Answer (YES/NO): NO